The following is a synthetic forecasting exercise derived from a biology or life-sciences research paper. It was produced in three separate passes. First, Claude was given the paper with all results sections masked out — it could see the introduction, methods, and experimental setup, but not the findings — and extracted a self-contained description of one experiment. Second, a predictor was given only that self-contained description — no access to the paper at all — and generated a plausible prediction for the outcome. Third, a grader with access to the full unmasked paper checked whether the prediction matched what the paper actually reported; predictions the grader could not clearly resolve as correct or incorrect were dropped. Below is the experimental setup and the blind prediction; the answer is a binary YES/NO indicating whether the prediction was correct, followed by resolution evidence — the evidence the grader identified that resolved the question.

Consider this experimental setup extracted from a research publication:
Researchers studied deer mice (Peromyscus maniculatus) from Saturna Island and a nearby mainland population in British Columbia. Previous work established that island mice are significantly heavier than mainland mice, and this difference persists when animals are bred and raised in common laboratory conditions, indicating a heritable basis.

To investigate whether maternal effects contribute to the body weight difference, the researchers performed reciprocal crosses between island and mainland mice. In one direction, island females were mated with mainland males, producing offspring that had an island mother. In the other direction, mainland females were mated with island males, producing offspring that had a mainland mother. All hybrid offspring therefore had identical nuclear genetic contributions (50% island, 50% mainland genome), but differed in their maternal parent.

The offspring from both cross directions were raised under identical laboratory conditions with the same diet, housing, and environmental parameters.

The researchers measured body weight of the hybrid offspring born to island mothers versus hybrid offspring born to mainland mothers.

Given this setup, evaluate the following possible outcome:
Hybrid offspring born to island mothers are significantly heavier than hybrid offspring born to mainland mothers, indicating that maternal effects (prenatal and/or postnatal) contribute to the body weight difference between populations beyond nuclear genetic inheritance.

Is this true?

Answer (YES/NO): YES